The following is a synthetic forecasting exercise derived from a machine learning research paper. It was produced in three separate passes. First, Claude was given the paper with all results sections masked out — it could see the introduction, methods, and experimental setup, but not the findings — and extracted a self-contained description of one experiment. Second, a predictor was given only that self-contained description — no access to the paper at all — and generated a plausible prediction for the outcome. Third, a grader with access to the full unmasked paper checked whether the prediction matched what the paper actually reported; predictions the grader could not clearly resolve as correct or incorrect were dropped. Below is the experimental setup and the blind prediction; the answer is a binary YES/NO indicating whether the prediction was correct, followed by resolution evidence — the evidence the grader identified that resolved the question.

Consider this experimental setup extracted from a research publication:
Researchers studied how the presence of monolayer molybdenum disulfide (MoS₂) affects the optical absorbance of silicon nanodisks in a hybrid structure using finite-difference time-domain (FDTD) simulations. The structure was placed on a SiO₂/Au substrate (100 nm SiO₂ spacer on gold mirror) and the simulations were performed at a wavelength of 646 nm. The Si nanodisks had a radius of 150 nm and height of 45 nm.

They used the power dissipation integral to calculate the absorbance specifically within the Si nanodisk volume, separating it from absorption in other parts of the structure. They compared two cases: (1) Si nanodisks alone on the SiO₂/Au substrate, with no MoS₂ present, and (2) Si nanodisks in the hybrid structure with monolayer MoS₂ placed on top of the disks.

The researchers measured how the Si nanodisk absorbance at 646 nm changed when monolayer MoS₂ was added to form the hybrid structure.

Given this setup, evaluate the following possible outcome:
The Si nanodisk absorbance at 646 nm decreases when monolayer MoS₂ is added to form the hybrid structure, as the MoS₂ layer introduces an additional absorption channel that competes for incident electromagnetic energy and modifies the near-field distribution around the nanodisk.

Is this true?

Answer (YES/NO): YES